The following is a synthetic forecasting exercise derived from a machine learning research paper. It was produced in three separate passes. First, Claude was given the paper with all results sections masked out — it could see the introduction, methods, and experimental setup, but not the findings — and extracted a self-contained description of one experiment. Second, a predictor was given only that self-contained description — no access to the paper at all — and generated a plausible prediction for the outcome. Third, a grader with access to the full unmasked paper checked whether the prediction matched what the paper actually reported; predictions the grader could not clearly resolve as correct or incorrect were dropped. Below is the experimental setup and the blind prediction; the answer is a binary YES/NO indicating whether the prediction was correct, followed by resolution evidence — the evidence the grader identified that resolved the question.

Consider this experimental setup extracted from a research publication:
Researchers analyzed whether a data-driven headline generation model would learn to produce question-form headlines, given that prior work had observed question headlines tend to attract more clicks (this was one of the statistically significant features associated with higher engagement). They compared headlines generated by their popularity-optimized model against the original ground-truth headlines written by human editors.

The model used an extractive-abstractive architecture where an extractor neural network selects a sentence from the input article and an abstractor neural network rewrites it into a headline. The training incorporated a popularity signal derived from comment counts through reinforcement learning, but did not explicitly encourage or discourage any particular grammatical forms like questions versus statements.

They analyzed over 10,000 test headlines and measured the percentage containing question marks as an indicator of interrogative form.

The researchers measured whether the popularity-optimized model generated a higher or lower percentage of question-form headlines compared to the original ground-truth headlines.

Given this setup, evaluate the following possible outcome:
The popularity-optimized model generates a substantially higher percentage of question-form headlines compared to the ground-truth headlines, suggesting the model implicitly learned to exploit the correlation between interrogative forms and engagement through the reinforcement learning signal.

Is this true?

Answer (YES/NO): NO